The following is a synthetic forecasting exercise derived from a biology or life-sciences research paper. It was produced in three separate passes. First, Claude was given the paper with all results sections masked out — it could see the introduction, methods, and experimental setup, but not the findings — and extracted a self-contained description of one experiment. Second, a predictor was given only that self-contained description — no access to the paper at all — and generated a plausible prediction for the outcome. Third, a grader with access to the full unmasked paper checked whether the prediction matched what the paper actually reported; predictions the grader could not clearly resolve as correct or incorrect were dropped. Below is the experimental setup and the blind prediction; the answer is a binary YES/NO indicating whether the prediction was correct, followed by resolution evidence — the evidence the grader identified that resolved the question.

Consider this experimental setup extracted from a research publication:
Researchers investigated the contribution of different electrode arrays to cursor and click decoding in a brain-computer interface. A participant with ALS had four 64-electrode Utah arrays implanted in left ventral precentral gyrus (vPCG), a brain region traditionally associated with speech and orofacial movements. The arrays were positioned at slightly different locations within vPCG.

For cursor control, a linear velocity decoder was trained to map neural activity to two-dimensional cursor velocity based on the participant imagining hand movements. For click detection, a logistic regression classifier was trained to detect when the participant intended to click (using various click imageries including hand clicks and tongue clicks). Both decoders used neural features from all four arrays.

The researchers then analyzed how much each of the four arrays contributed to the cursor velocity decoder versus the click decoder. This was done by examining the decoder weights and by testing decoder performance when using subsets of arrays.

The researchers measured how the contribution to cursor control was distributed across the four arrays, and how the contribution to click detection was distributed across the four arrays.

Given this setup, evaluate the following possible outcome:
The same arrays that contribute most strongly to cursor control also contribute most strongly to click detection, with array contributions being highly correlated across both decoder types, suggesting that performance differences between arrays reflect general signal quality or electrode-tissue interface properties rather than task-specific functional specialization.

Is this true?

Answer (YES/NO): NO